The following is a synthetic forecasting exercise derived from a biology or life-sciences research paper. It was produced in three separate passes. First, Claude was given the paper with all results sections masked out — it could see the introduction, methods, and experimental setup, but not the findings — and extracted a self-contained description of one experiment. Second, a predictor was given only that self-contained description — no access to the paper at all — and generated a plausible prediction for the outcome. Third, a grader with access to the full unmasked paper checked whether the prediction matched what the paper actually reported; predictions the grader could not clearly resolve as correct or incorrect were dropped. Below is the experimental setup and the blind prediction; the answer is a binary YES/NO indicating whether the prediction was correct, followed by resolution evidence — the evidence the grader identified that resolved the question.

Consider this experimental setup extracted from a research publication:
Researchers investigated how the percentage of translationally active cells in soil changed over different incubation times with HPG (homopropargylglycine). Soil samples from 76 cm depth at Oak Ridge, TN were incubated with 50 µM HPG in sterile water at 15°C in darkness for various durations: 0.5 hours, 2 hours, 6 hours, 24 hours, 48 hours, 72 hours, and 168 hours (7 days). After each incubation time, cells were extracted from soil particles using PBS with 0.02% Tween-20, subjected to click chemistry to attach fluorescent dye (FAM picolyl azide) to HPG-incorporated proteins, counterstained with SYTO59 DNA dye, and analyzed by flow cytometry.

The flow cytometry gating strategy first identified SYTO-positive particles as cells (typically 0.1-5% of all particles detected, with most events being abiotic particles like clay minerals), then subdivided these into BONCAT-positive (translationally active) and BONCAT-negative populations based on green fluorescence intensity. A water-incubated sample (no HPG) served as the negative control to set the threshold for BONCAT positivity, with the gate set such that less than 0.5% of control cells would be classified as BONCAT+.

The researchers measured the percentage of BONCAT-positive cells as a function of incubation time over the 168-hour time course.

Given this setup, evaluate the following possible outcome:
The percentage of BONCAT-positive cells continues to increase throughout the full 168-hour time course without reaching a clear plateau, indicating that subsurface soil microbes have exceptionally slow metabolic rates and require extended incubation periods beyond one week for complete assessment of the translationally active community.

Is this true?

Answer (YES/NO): NO